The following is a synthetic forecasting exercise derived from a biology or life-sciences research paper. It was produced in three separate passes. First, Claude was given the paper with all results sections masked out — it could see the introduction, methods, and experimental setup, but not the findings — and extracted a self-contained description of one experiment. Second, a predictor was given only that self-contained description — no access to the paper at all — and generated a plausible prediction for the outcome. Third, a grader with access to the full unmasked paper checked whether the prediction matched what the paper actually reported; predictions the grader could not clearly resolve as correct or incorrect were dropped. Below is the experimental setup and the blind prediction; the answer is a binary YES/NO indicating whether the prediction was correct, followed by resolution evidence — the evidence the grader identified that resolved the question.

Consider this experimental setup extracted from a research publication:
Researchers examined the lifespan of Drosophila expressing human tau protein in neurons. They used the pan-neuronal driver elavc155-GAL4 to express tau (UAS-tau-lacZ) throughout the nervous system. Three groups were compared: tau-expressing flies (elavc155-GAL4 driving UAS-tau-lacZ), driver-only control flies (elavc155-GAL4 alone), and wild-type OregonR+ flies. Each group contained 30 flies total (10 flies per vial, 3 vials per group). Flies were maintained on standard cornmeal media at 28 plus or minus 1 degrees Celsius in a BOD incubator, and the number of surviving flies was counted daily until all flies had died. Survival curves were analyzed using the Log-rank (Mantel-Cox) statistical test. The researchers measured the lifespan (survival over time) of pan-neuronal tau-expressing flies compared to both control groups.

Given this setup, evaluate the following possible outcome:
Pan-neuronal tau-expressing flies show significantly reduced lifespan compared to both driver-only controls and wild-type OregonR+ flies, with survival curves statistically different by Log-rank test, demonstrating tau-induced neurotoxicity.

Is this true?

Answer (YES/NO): YES